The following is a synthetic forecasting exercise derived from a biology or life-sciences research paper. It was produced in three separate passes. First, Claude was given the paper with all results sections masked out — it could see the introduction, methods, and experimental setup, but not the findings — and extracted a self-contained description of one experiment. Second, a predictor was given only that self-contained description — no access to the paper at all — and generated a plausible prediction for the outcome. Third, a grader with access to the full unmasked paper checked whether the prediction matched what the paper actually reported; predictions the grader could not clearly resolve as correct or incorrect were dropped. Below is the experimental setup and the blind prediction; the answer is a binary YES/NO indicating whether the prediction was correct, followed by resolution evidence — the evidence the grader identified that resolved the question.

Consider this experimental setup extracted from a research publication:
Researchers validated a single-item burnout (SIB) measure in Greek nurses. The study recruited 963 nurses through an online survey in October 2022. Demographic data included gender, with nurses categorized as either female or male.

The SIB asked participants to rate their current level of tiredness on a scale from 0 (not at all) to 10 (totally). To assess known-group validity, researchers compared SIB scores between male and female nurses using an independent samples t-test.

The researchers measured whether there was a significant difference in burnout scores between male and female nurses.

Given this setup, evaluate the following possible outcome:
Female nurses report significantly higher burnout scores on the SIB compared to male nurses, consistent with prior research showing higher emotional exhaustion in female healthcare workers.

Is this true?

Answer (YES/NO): NO